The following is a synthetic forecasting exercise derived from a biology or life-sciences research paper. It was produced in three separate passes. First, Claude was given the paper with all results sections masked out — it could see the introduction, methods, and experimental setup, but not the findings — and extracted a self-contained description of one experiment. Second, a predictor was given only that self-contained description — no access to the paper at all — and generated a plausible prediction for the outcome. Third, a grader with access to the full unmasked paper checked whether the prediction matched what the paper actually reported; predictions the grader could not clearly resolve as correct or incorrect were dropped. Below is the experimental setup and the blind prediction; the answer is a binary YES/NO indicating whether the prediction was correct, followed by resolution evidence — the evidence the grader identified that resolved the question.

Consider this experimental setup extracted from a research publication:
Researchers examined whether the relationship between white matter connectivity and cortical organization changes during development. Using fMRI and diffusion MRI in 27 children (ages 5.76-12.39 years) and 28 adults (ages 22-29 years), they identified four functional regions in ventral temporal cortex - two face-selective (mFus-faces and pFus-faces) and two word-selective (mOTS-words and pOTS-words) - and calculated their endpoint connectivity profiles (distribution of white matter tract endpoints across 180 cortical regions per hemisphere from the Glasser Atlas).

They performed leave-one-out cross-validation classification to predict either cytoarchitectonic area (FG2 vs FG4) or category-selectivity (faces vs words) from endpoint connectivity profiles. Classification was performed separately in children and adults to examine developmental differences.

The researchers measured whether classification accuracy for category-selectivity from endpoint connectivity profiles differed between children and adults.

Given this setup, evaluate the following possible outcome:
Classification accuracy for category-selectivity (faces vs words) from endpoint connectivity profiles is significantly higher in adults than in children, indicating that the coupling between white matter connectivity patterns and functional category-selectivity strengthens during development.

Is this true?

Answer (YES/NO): NO